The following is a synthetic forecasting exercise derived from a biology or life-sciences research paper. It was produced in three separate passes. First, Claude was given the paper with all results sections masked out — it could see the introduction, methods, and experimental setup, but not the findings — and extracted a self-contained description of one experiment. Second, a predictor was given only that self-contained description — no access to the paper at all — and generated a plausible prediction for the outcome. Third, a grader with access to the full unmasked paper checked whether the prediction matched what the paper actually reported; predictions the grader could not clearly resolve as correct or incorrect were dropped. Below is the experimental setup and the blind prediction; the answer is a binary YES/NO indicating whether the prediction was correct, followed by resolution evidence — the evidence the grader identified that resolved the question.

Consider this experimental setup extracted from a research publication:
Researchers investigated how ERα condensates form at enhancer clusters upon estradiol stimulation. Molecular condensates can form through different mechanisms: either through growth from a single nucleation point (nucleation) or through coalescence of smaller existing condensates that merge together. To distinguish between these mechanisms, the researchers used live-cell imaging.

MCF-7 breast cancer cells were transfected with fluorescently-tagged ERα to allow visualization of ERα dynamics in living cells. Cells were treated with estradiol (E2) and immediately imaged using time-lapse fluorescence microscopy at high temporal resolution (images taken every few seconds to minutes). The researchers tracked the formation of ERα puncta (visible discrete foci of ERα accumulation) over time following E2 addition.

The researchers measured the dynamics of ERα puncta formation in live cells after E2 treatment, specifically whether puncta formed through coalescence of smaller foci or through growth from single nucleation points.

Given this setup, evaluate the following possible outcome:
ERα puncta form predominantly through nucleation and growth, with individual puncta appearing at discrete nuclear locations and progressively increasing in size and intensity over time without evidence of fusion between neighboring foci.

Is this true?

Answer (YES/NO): NO